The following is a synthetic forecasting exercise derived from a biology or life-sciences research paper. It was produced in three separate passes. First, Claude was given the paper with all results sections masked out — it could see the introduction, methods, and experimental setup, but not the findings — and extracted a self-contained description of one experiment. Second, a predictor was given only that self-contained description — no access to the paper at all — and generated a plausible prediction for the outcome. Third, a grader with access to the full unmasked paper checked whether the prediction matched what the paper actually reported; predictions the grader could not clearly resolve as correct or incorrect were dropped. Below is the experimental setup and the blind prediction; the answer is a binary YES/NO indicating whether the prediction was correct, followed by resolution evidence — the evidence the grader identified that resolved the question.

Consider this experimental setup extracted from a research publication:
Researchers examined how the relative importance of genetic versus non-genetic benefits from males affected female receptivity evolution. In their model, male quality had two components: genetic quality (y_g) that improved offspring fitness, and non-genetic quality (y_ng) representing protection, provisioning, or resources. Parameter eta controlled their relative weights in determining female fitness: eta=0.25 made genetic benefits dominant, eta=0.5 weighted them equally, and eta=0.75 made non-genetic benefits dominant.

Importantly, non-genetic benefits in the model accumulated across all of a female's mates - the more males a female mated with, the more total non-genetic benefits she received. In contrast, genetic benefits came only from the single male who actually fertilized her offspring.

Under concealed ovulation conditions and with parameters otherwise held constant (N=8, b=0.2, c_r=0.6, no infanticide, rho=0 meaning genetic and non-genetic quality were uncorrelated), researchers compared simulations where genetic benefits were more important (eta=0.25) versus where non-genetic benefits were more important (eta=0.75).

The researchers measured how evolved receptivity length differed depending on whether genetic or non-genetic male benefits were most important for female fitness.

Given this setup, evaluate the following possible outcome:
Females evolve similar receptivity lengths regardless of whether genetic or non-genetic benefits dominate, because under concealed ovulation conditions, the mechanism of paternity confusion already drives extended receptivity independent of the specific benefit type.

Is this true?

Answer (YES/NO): NO